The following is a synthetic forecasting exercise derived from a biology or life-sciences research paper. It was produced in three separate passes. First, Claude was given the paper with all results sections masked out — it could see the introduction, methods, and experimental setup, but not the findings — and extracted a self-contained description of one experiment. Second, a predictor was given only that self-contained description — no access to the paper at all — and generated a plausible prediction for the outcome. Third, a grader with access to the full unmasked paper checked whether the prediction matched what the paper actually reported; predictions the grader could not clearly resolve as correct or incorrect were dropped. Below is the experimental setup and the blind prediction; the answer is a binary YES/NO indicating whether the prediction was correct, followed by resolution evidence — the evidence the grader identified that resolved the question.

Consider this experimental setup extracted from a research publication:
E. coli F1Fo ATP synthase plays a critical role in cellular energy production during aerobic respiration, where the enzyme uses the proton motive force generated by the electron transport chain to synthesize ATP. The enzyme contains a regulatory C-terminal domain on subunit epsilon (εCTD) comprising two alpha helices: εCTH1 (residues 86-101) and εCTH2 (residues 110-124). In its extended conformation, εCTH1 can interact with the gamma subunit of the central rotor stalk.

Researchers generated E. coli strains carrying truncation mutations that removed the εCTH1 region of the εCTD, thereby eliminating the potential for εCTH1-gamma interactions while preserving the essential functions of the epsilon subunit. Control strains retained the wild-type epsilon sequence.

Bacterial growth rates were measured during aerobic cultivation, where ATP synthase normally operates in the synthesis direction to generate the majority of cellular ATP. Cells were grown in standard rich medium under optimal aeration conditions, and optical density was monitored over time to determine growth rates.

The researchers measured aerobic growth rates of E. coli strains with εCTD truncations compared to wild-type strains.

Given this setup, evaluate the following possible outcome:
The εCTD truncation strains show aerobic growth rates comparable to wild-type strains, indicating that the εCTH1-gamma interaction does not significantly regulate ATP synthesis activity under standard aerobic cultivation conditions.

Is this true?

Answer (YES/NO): NO